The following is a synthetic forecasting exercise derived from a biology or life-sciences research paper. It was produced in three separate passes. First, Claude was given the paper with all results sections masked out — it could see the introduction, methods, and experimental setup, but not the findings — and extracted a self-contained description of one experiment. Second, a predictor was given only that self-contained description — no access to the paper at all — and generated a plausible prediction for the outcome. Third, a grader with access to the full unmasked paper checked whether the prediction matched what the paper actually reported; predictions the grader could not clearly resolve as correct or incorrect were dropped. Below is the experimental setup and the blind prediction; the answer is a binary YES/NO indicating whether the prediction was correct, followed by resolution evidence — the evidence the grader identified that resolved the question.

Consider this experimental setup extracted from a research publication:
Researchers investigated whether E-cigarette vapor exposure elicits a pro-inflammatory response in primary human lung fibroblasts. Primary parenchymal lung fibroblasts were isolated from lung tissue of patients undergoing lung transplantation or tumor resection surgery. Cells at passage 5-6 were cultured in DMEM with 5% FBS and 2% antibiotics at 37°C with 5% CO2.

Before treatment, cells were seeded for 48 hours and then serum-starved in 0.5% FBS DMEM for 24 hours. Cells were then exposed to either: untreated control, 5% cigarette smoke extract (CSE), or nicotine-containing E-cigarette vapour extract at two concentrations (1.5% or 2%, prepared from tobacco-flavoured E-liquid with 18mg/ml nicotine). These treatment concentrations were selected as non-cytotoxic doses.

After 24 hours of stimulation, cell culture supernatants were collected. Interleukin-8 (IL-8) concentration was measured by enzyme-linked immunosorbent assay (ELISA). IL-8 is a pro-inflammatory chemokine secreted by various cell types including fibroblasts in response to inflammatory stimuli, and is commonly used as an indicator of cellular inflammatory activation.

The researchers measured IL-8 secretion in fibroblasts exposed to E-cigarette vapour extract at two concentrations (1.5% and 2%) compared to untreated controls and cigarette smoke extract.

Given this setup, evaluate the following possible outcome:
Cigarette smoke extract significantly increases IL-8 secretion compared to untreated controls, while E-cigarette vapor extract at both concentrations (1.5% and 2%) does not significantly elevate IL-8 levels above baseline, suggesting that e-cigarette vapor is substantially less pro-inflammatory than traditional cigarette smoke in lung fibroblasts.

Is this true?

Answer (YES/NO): NO